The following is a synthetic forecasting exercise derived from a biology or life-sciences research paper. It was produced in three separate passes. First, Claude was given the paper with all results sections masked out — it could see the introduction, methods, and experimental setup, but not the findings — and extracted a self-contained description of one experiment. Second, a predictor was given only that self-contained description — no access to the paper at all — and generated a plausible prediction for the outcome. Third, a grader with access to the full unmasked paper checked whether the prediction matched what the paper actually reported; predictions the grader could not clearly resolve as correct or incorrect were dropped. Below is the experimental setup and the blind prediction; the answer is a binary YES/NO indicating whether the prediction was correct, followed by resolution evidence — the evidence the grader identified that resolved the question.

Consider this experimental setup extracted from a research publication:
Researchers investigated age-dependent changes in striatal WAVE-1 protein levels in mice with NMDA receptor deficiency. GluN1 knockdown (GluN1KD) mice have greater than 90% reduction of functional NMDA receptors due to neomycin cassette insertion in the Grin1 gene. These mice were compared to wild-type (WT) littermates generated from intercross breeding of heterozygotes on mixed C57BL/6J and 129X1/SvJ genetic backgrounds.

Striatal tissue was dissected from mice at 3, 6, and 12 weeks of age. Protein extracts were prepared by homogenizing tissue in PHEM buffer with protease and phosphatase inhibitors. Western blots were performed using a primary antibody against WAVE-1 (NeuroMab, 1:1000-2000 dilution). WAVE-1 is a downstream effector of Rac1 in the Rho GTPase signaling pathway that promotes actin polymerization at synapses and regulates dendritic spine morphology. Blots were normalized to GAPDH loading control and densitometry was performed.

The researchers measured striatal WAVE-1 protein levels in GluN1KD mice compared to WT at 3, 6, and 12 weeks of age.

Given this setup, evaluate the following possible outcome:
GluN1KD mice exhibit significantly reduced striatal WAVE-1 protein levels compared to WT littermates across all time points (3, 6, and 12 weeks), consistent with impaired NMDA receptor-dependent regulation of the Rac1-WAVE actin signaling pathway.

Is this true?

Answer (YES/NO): YES